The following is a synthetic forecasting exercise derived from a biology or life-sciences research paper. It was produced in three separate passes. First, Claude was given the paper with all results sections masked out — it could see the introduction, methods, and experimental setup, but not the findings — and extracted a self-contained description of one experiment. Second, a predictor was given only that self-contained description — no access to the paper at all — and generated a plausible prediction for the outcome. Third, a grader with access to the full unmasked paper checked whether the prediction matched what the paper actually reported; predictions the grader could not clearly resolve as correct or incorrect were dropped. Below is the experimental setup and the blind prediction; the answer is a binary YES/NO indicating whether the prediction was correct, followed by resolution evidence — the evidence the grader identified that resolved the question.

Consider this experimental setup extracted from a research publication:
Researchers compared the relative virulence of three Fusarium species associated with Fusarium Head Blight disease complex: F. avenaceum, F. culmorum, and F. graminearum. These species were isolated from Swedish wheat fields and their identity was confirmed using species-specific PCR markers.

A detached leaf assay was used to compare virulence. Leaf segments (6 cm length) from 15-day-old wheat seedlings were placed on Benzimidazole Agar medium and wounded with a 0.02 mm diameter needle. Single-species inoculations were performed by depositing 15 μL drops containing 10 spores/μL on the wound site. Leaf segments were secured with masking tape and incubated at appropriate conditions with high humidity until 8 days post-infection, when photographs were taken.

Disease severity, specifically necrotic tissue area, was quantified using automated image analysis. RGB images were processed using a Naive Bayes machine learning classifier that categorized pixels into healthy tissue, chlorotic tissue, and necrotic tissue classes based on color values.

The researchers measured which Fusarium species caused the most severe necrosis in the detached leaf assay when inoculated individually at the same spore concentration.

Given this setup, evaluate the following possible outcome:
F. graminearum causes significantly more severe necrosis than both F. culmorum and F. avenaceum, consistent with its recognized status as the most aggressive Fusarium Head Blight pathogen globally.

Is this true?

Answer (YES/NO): YES